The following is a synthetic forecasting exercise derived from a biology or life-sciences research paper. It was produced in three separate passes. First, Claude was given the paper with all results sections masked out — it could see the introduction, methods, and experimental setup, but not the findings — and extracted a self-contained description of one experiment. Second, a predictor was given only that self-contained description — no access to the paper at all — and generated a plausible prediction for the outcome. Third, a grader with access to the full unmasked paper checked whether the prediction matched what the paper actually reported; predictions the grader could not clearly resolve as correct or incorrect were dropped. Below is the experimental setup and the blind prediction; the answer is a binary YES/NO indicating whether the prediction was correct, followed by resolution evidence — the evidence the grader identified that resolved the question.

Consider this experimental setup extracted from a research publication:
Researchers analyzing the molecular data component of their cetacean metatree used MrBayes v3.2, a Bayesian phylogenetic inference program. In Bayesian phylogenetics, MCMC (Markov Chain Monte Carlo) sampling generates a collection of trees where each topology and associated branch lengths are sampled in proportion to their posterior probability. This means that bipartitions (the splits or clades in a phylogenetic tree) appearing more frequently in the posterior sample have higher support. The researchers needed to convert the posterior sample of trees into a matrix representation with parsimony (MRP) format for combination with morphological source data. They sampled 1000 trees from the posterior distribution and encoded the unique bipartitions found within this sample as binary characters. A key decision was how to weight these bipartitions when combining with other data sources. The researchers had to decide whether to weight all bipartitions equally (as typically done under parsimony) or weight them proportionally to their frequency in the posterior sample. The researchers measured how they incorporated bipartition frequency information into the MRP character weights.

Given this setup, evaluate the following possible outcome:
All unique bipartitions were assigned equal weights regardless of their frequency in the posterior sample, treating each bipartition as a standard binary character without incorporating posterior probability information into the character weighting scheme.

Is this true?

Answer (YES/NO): NO